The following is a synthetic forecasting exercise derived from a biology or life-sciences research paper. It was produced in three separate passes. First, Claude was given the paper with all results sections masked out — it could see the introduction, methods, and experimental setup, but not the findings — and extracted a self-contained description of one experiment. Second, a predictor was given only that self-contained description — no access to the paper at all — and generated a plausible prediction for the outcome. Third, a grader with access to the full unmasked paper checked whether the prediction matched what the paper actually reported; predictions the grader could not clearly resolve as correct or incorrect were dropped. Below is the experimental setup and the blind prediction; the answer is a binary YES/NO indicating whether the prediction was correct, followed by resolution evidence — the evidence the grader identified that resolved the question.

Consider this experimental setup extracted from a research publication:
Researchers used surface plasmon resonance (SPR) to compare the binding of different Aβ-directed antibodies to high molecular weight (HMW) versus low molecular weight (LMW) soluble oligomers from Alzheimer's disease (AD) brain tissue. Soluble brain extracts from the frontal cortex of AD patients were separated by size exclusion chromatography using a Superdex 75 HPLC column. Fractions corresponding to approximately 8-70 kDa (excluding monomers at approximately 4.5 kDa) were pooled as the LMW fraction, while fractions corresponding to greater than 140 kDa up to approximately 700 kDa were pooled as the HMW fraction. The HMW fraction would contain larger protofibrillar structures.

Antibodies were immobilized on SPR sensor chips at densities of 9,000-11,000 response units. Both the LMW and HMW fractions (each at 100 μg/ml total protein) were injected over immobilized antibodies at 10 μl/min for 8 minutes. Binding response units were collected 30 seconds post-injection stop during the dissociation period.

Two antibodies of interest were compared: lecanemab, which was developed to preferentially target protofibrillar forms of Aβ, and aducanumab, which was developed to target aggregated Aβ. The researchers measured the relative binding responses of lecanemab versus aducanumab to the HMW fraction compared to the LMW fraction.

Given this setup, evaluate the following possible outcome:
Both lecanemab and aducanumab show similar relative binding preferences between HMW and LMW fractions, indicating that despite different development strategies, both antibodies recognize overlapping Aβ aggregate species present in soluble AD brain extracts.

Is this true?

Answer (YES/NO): NO